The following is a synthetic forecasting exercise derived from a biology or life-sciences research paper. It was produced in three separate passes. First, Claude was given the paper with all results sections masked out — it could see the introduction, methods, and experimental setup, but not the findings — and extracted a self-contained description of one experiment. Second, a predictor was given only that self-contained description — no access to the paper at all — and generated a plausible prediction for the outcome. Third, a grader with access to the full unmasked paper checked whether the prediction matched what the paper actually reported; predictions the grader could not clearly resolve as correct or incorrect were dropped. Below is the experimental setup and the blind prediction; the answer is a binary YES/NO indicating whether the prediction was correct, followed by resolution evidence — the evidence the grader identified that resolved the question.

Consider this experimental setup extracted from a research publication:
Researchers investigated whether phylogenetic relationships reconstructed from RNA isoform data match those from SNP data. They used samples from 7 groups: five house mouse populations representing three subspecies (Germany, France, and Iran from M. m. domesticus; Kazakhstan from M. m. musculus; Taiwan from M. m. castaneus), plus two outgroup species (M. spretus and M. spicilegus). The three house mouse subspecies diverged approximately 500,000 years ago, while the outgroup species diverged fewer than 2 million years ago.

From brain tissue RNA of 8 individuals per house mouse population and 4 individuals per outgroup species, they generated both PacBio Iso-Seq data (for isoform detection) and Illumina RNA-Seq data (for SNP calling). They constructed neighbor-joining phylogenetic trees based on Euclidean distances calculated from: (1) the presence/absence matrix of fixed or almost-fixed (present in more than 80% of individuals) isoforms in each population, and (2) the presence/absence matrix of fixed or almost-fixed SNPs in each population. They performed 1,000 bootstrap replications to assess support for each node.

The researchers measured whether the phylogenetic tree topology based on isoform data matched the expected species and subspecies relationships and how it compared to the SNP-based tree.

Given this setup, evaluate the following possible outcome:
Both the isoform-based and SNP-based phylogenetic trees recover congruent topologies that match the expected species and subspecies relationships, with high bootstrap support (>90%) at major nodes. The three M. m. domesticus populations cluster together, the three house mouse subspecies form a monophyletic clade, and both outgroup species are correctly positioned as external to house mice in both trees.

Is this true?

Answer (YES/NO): NO